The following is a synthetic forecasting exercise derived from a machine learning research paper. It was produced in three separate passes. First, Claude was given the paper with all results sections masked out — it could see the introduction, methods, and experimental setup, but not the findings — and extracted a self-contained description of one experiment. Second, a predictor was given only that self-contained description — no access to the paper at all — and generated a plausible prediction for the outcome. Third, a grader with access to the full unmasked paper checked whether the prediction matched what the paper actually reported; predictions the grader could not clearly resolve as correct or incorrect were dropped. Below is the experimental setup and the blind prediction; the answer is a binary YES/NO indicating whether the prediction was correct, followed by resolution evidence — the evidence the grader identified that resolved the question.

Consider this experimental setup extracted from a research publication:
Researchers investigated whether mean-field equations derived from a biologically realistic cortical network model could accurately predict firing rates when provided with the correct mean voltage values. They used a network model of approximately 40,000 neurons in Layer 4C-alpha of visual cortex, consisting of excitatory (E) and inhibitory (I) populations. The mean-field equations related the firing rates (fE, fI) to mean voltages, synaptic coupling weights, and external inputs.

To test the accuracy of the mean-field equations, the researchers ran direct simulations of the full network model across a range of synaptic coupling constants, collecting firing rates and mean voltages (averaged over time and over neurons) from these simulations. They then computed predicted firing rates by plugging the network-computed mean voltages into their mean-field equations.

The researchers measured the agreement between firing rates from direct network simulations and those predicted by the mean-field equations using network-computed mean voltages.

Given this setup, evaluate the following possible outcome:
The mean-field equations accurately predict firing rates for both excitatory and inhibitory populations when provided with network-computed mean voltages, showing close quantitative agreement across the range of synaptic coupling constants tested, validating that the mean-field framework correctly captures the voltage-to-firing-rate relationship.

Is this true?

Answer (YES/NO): NO